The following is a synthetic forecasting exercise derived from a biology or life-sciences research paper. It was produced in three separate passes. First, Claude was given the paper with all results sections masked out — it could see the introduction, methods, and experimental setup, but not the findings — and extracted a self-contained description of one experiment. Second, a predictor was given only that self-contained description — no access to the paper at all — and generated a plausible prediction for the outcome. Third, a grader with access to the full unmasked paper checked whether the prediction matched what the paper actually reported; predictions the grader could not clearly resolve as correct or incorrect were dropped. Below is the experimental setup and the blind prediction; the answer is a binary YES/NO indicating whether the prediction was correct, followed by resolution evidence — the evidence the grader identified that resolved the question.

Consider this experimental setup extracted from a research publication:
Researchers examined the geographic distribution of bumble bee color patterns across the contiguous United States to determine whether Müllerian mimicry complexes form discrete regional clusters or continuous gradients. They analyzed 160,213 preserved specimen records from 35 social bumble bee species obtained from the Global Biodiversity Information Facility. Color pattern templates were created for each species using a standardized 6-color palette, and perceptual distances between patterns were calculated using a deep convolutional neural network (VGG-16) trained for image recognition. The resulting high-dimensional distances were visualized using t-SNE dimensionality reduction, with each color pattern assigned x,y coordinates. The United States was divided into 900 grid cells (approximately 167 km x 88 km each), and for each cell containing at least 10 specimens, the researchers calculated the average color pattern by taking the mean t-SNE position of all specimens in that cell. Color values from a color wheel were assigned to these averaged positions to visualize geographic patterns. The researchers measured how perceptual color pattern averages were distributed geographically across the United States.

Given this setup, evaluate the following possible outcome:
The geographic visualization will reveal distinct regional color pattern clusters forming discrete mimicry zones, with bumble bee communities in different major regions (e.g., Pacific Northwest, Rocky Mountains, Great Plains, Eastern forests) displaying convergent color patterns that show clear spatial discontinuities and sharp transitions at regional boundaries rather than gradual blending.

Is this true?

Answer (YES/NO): NO